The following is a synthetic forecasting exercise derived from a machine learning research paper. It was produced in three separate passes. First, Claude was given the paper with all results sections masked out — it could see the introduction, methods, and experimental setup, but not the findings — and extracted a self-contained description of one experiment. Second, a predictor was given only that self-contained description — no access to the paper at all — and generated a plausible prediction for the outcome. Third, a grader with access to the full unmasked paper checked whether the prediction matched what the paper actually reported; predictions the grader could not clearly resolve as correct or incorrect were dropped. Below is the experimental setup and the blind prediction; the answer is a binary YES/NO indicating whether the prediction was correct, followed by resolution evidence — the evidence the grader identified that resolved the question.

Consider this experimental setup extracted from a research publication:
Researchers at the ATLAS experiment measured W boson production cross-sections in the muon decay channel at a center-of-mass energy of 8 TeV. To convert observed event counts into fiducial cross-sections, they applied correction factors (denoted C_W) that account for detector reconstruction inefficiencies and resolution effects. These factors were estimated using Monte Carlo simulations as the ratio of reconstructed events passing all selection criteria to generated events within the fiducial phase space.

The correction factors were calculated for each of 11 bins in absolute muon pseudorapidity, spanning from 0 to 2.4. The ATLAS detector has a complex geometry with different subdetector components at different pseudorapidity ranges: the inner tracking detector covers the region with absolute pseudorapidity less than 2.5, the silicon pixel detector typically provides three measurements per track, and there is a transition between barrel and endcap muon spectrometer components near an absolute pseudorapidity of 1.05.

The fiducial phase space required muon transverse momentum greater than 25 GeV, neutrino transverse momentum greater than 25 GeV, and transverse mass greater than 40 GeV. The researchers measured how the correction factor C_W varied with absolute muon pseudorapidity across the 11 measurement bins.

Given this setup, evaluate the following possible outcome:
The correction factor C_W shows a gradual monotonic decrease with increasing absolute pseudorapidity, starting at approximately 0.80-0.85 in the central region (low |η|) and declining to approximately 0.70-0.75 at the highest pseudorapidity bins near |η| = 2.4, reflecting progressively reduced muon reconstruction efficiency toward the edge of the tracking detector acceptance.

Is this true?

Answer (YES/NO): NO